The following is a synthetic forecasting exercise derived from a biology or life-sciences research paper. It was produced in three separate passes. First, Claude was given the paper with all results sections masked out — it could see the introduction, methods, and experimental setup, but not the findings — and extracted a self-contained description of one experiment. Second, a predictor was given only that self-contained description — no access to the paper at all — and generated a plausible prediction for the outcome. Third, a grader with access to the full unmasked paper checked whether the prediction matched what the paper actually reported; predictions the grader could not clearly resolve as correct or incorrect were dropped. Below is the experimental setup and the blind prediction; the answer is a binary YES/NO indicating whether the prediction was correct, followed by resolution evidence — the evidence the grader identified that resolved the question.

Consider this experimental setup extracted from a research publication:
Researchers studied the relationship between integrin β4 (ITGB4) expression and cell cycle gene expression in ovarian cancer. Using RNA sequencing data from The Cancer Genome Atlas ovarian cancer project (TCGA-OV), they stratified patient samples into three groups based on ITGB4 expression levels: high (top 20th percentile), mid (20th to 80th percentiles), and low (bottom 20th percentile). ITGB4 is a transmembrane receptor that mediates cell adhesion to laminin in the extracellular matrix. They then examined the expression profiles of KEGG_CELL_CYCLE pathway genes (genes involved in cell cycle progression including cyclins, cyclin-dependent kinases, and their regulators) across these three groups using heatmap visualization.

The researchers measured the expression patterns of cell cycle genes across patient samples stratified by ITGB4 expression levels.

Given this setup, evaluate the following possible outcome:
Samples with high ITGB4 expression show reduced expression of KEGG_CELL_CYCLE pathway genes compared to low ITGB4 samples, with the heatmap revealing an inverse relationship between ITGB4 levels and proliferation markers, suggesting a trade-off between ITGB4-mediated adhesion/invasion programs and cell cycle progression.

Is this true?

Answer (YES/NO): YES